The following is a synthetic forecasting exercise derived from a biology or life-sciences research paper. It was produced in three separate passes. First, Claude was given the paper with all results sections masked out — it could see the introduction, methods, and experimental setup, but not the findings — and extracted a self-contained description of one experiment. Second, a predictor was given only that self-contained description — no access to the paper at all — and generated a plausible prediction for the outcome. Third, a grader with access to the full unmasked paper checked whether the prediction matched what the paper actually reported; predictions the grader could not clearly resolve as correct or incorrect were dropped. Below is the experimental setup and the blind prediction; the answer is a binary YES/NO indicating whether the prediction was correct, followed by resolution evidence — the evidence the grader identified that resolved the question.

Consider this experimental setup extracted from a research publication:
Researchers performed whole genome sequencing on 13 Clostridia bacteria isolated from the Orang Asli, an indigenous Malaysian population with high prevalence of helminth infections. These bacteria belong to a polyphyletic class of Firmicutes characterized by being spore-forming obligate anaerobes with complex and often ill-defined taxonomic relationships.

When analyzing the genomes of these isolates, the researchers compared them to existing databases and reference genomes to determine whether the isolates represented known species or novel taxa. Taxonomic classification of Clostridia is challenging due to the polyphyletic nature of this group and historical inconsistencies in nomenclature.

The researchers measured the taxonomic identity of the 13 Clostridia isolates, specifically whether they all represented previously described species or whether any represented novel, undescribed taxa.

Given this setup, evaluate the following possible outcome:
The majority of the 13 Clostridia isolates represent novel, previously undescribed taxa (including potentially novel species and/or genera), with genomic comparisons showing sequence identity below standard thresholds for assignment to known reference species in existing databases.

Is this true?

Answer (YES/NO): NO